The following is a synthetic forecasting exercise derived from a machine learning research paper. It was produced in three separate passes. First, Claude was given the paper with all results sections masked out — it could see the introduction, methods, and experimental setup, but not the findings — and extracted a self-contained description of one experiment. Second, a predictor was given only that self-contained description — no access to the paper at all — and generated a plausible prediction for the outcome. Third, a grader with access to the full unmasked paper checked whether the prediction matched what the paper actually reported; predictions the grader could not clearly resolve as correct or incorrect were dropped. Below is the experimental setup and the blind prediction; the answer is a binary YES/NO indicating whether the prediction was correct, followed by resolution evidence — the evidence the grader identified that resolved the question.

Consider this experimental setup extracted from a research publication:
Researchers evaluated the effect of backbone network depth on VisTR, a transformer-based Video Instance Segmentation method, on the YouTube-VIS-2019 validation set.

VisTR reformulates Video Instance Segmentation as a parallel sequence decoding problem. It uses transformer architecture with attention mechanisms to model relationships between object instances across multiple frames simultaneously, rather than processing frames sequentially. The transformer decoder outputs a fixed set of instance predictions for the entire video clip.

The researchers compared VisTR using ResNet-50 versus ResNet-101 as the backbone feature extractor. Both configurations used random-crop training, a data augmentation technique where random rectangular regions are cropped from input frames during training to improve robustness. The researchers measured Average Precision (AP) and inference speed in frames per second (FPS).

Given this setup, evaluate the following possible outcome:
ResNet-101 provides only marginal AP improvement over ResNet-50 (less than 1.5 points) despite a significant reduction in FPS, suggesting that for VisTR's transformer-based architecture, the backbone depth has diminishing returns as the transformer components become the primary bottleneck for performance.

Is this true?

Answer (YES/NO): NO